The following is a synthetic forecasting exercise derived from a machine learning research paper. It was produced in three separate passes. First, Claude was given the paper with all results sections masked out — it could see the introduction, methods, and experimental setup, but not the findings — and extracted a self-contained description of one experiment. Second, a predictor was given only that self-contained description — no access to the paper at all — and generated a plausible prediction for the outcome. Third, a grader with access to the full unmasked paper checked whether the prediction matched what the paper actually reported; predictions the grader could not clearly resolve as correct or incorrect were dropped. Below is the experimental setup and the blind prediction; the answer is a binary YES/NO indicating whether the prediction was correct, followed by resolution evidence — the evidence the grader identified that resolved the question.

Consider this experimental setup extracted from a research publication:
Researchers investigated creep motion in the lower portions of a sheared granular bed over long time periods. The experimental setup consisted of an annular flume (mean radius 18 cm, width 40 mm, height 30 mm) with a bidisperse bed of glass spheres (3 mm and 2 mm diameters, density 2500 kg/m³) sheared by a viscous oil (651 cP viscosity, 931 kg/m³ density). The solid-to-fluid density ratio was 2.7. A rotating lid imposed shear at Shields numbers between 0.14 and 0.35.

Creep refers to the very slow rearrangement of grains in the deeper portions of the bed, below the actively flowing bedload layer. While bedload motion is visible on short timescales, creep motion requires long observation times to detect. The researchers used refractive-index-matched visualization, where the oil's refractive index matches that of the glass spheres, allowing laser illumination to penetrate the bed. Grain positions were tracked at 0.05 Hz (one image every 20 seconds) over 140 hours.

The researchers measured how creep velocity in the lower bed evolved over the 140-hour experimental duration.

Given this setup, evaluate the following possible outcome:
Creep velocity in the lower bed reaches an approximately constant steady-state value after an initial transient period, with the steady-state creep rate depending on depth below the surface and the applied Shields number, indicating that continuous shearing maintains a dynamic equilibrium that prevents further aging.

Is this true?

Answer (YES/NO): NO